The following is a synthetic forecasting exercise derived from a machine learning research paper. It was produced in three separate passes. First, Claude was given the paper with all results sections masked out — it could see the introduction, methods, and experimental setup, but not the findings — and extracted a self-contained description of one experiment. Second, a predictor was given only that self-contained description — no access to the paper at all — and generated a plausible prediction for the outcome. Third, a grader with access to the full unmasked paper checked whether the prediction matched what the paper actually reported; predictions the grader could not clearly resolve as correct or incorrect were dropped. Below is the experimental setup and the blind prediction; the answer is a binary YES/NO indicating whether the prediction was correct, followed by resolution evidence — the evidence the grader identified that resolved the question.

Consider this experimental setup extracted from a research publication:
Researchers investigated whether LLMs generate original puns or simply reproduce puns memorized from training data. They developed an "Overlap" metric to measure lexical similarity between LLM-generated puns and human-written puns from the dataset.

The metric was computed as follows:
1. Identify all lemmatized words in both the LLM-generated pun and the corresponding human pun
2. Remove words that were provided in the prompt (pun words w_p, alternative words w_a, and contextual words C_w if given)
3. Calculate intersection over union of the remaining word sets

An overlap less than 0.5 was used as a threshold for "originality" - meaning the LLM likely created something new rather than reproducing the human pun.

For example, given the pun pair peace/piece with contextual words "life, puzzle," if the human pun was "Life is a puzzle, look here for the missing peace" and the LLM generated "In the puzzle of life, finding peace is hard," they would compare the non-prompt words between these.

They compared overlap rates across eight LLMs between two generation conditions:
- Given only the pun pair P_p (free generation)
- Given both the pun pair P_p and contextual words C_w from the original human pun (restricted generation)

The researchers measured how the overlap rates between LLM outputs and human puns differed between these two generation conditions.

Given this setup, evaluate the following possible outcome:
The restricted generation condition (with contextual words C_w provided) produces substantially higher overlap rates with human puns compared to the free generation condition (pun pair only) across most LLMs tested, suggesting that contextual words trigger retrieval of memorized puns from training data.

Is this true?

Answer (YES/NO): NO